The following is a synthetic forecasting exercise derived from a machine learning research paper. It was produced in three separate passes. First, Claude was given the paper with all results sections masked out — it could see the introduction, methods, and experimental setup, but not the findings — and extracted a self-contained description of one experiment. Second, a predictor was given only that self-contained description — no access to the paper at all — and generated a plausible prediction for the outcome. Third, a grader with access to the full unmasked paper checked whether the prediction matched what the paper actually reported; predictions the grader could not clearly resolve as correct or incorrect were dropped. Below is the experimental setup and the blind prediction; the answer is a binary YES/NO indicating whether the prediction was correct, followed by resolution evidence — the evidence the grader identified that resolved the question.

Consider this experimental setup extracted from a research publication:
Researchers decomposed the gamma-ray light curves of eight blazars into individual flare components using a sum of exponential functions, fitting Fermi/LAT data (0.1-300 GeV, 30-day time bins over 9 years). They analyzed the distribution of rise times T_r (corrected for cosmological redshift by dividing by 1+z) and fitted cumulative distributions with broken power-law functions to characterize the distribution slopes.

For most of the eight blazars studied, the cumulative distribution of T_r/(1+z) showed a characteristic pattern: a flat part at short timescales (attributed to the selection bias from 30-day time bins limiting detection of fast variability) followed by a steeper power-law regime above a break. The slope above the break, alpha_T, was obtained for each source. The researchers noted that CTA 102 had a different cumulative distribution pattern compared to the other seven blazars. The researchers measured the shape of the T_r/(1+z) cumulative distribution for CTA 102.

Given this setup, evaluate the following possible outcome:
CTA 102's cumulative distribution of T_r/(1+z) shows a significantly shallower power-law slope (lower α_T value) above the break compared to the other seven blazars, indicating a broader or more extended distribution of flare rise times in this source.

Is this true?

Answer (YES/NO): NO